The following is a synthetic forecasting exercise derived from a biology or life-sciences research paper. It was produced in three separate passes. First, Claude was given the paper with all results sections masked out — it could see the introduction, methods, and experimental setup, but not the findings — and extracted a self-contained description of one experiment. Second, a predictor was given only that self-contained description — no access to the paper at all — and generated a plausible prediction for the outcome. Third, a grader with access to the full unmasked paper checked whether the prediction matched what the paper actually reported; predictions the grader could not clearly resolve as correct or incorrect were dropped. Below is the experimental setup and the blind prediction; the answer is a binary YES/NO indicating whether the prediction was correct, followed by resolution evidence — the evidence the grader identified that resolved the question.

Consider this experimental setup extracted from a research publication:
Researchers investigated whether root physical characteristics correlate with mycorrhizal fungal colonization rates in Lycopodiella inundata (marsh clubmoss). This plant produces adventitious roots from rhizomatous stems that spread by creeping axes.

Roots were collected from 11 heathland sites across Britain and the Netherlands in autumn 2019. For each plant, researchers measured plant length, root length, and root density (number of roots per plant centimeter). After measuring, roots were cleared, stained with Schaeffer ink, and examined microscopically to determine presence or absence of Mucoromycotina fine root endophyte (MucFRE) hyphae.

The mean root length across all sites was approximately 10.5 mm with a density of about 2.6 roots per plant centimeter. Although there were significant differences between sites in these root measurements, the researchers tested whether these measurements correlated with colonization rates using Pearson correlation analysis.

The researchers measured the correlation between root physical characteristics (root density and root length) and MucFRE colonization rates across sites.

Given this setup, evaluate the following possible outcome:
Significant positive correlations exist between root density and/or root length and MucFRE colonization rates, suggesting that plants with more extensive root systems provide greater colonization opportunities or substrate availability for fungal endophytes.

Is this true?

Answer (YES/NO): NO